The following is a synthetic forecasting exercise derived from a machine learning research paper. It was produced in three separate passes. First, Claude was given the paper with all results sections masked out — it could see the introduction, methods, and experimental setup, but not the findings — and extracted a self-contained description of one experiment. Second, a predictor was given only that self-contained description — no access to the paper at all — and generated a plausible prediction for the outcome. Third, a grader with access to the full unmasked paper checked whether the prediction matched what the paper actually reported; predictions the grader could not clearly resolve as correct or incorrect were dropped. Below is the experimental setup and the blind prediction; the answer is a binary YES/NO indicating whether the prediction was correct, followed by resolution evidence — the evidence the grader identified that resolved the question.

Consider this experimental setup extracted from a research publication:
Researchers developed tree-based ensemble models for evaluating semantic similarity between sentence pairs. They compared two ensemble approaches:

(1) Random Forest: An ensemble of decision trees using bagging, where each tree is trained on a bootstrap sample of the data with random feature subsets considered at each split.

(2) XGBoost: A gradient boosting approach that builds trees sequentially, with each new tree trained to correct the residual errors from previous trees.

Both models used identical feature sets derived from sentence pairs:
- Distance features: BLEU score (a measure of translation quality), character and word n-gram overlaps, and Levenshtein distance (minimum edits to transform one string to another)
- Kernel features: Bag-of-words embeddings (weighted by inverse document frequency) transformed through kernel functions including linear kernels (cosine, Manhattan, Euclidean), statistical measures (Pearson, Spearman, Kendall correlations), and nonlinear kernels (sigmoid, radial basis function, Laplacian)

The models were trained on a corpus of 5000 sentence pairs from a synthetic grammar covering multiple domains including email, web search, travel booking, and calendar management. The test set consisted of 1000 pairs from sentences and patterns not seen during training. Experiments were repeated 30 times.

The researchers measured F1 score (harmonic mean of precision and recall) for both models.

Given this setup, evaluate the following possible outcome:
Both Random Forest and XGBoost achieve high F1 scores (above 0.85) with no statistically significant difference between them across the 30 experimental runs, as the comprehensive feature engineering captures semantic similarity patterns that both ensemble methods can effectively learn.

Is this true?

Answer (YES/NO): NO